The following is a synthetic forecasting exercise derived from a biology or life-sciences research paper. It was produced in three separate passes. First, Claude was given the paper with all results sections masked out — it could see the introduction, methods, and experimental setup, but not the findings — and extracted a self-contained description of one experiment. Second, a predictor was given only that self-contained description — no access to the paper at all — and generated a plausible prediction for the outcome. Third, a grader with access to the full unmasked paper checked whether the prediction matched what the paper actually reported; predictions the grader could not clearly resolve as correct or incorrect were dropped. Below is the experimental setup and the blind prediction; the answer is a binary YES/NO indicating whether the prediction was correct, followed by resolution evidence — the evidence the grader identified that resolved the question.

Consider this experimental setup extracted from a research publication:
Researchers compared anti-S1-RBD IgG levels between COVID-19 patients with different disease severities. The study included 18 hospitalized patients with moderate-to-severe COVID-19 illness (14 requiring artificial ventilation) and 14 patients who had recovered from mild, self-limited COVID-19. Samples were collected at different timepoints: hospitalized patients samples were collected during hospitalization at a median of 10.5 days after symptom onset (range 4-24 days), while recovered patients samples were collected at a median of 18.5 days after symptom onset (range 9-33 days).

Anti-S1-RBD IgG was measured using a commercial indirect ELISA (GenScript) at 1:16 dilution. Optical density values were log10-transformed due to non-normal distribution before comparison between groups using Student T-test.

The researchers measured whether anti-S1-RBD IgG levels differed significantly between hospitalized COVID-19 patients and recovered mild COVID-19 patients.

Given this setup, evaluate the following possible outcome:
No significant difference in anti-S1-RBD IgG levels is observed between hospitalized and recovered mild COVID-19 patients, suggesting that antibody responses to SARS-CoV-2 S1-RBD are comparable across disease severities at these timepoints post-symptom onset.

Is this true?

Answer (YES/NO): NO